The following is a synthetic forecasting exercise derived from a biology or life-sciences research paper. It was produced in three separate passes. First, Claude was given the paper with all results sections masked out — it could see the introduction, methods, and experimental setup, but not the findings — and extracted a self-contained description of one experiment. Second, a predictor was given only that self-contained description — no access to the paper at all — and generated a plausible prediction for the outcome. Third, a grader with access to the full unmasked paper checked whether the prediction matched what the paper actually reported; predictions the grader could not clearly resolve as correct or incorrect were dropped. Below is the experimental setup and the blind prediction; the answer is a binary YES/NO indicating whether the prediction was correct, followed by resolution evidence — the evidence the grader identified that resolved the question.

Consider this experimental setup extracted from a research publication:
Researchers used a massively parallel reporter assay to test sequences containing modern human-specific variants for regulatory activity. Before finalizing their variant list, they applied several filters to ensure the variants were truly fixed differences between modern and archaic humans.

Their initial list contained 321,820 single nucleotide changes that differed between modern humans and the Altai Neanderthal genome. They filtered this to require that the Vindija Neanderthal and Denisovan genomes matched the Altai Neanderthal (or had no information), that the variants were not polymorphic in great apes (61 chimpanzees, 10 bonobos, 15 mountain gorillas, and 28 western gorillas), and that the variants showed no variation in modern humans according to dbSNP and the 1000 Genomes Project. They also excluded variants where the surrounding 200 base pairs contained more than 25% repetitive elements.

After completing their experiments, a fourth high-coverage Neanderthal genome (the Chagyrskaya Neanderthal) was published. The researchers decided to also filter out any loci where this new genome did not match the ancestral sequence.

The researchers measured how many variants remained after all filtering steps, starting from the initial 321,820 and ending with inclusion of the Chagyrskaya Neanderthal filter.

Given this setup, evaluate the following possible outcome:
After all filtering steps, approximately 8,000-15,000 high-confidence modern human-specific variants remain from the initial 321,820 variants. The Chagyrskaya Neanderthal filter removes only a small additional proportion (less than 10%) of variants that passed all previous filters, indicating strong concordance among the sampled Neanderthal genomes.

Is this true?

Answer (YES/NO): YES